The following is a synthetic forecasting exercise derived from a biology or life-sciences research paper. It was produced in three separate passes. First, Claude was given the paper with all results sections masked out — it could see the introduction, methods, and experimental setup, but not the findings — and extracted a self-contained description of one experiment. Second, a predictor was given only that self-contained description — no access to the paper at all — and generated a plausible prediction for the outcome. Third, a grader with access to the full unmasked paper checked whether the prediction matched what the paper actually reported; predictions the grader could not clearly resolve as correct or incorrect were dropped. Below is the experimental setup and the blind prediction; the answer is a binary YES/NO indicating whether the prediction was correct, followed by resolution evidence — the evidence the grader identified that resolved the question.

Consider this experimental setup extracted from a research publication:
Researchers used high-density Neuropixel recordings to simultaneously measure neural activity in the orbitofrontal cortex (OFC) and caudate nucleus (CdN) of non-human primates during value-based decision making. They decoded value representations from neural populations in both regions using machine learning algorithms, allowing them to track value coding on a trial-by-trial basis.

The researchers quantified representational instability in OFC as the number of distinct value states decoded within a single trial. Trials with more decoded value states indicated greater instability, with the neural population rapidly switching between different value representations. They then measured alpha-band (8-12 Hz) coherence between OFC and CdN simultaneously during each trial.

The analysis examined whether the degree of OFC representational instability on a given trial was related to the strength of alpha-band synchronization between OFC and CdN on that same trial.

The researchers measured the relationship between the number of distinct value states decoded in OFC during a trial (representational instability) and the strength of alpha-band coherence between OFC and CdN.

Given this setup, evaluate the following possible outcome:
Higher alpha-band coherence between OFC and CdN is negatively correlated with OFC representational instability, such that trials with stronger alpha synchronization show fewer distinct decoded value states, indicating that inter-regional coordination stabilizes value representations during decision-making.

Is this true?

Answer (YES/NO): NO